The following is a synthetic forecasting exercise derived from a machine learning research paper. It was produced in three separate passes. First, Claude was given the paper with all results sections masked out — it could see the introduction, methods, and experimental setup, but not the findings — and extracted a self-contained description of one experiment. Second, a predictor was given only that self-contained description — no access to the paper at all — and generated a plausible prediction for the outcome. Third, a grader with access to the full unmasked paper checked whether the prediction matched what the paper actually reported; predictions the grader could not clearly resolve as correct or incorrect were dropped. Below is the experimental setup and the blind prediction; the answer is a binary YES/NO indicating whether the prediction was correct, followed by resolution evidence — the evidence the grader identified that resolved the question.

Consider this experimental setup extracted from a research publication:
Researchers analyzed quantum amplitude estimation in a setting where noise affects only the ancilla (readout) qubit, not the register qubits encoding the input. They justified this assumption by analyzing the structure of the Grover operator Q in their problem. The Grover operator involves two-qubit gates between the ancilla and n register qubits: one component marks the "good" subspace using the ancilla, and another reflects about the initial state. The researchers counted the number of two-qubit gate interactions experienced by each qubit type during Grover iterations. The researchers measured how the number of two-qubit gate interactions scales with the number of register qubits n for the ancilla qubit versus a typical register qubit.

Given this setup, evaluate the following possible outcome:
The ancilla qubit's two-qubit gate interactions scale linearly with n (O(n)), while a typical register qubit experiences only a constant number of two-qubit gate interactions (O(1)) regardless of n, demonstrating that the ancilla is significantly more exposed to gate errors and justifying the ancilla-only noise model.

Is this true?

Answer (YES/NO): YES